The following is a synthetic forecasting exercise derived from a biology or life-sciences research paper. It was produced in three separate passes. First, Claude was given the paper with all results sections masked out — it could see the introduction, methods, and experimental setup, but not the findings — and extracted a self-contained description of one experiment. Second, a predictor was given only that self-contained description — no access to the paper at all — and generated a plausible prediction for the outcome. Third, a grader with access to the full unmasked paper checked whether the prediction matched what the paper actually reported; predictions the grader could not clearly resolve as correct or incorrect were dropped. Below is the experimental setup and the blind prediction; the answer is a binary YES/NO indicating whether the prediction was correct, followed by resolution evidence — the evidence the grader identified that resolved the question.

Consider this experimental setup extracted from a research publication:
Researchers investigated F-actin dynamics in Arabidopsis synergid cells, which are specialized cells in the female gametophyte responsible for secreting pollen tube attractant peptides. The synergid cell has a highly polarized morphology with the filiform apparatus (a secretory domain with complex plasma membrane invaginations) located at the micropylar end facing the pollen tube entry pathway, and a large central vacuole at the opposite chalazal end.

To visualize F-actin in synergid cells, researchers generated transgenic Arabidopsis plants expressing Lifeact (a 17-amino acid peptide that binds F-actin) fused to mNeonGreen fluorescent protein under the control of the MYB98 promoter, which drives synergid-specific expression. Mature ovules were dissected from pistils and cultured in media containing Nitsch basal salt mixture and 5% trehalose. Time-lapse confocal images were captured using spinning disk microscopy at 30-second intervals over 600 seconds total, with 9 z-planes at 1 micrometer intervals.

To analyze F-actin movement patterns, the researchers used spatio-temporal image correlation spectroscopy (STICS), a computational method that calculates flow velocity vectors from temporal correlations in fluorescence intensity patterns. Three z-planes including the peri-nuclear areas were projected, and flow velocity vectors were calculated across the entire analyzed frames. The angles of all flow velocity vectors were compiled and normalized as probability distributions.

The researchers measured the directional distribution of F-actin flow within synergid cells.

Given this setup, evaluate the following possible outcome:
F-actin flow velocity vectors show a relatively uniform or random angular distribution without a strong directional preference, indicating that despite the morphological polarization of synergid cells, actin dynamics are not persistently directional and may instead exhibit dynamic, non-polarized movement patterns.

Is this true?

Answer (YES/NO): NO